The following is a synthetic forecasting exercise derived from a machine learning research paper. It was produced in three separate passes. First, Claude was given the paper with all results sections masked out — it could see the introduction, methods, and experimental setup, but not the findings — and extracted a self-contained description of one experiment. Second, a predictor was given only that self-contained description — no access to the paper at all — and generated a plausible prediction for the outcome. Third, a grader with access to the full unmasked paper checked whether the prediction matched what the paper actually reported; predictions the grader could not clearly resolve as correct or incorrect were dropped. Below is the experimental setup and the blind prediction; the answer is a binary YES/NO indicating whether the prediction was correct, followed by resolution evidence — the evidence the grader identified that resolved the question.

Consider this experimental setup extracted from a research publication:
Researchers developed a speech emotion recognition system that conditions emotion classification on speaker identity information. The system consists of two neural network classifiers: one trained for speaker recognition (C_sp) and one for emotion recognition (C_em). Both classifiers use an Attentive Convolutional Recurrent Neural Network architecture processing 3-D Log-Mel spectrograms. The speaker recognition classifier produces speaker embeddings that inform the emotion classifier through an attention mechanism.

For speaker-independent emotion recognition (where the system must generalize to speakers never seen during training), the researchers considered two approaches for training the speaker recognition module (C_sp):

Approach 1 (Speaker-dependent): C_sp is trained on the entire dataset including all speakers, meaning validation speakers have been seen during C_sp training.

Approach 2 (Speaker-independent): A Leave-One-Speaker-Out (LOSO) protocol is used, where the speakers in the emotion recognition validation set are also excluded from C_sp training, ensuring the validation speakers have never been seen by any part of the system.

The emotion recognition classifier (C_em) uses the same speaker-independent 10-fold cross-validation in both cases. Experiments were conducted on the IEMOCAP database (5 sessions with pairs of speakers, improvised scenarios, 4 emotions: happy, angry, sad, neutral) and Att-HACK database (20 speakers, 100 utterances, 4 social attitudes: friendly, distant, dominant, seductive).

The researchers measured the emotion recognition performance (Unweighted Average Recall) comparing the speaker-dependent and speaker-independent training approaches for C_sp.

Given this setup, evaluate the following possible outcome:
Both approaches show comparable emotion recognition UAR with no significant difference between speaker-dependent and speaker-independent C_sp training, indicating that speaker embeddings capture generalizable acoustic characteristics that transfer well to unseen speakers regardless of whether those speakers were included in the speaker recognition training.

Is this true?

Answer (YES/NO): YES